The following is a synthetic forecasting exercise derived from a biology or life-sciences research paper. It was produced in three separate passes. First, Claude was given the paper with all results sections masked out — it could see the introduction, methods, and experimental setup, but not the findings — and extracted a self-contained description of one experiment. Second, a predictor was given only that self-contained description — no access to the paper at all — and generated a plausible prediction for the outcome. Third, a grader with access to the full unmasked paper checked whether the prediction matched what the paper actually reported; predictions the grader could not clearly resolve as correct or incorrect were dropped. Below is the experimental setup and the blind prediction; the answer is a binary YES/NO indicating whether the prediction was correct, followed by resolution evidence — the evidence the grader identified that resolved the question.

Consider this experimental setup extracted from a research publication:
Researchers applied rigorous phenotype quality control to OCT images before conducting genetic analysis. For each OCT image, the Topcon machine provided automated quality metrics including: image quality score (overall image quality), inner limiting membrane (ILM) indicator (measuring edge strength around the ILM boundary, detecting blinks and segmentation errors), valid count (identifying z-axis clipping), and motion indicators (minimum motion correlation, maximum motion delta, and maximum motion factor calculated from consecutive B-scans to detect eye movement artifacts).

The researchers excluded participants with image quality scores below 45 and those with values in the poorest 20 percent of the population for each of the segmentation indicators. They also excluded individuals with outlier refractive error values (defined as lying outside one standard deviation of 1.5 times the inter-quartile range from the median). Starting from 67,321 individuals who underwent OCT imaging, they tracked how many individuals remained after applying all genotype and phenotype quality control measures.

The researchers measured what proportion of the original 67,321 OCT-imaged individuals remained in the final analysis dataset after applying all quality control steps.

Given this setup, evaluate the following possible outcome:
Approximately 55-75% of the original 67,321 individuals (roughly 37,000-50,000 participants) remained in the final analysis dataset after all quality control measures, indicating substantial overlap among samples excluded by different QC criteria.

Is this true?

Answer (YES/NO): NO